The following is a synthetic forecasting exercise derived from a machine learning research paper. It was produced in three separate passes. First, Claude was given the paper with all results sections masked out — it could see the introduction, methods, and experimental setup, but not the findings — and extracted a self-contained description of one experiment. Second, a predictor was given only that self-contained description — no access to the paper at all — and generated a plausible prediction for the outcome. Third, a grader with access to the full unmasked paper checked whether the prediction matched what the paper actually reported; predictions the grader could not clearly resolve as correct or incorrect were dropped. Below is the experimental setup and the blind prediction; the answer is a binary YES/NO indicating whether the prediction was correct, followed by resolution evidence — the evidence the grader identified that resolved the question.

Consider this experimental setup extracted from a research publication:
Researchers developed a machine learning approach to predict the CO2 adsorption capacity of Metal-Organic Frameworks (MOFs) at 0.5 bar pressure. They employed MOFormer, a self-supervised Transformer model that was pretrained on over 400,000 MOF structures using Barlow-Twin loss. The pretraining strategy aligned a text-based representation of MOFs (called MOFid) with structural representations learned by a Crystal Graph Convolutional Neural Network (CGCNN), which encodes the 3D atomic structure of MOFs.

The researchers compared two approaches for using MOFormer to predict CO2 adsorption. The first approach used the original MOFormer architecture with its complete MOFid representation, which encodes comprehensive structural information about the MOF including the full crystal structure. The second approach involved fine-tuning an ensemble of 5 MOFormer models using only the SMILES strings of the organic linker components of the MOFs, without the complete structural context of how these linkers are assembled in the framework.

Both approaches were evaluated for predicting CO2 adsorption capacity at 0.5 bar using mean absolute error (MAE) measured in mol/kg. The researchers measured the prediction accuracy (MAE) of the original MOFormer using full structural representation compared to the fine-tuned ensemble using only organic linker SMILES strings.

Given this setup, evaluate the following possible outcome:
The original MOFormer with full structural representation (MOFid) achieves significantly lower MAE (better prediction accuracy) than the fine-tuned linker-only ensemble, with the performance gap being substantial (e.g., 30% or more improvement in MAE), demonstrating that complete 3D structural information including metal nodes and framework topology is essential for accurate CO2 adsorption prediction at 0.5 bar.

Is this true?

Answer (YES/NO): YES